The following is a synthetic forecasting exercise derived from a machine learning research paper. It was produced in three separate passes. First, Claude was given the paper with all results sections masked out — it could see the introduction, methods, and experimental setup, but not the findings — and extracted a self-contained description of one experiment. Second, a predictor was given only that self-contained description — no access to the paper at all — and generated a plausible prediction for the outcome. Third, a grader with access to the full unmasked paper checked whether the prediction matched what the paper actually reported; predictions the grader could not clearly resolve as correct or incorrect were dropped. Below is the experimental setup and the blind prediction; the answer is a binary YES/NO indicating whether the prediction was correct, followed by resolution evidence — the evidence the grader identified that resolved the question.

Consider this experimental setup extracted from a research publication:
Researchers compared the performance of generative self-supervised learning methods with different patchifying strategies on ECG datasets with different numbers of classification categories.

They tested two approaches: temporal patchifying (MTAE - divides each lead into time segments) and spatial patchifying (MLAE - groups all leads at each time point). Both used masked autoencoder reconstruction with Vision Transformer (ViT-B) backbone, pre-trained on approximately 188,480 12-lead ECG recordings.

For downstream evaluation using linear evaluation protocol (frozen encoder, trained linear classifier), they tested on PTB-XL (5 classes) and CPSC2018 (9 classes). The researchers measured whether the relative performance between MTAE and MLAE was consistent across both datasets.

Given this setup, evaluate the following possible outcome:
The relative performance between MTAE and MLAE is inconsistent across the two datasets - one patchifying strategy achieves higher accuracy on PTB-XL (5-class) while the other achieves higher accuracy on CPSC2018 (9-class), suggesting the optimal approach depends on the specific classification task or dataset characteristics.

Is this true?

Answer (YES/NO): NO